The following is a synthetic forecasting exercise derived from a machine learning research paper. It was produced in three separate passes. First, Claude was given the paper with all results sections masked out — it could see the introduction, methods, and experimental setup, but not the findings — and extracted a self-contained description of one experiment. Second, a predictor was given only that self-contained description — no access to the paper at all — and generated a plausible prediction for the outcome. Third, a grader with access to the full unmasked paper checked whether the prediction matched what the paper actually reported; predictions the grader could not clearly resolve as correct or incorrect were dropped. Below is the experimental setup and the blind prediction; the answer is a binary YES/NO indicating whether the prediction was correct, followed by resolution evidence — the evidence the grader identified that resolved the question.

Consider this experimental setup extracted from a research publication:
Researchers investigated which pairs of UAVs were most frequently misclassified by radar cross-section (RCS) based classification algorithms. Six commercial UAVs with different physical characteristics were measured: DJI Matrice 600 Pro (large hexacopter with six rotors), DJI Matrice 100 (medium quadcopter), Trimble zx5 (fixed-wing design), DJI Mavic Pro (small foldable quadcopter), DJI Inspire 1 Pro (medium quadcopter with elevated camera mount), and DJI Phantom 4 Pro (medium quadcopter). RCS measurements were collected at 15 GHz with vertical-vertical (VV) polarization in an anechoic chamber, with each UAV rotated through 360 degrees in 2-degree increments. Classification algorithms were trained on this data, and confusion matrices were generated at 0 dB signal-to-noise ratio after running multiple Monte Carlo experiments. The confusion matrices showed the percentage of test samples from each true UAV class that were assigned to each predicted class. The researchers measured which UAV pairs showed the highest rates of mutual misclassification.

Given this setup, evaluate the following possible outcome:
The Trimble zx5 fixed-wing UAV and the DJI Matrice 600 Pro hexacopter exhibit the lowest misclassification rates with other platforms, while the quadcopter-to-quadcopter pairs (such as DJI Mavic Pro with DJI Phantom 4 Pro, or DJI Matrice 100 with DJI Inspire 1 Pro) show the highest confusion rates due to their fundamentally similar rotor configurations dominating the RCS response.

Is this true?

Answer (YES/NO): NO